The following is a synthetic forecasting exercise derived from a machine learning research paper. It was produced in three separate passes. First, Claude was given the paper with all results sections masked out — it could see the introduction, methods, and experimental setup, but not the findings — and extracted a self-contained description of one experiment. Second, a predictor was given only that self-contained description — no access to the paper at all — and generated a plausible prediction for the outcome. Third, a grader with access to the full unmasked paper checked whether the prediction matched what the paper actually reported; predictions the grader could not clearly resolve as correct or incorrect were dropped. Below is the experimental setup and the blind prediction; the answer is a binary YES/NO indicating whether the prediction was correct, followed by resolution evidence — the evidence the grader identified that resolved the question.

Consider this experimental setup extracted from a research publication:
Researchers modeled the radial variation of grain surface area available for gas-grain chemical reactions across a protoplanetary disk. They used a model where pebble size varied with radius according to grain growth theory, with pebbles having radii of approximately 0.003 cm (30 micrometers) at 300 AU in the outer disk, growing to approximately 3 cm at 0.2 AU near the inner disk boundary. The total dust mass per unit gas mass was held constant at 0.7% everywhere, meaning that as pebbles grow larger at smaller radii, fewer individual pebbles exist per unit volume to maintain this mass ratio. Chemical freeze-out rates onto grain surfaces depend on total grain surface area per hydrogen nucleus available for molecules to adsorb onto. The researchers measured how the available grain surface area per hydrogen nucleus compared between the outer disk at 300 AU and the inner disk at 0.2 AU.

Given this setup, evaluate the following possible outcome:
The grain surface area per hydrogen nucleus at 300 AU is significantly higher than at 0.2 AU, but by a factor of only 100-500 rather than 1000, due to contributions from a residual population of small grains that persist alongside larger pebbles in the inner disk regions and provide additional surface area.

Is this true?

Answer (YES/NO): NO